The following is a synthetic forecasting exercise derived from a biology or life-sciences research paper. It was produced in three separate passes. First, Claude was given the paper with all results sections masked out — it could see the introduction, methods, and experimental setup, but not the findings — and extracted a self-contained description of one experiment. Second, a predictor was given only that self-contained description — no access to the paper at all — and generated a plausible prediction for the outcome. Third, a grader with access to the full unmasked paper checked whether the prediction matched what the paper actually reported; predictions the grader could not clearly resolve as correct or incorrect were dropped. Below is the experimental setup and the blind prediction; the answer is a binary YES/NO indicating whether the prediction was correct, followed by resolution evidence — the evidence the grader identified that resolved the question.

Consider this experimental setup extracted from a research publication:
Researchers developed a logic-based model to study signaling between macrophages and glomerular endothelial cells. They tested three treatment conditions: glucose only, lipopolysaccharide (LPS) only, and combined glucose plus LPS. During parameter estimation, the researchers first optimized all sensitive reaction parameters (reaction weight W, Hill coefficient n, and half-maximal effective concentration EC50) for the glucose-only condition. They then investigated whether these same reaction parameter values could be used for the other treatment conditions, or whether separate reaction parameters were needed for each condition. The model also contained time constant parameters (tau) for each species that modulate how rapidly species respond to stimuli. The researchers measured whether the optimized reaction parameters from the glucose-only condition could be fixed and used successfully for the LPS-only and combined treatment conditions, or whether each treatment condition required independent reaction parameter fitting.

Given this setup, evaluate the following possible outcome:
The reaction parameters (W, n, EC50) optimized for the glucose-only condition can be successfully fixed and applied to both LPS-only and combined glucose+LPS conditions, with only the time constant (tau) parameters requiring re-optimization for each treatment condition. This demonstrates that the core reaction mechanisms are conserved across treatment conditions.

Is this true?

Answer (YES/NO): YES